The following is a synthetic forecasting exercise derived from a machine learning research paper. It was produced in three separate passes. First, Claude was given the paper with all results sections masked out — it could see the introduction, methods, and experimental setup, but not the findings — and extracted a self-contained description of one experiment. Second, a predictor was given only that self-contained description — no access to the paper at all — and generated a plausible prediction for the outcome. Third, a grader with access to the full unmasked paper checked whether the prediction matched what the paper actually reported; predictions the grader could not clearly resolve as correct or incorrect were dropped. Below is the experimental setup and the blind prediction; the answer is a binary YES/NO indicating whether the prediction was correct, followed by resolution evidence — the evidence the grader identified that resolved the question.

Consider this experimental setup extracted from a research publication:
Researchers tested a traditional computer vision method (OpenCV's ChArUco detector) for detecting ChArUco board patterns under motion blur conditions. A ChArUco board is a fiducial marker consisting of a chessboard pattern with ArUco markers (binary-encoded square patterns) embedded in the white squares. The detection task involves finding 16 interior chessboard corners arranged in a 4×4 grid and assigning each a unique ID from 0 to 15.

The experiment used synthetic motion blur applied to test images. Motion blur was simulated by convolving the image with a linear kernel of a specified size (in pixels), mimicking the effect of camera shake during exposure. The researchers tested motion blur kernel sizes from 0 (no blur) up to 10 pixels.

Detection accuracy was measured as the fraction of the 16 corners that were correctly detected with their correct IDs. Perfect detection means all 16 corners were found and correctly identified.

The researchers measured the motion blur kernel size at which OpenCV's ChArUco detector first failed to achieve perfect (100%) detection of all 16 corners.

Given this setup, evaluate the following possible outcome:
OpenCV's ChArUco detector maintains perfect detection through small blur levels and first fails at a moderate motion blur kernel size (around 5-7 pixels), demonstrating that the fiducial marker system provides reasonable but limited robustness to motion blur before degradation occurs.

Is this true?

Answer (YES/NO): YES